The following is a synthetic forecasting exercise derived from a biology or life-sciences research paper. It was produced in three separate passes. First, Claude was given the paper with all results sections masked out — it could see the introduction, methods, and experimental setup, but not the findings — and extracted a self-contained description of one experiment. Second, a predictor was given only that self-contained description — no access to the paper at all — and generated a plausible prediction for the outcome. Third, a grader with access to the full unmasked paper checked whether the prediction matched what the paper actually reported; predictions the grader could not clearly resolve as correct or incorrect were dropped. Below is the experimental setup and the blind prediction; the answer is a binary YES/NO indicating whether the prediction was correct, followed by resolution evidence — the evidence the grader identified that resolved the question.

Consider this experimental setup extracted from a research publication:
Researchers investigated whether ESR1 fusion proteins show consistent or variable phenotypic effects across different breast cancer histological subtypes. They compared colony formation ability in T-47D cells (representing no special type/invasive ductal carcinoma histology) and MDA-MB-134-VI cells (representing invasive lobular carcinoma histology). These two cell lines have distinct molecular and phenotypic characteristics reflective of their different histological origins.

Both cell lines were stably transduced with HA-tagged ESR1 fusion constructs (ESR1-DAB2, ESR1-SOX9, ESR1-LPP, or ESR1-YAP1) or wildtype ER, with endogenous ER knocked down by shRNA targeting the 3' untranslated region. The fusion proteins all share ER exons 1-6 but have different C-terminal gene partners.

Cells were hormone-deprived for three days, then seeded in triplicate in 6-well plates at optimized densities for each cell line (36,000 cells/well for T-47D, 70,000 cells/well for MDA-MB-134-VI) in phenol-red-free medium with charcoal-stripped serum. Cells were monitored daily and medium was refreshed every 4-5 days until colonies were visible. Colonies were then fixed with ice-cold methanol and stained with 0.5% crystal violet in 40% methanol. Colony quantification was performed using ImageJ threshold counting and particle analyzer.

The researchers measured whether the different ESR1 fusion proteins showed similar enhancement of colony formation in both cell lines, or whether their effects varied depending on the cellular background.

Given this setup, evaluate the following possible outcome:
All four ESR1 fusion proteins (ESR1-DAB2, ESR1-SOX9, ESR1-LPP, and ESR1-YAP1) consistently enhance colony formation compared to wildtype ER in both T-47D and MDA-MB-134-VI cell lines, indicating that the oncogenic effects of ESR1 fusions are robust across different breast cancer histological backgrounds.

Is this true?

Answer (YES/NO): NO